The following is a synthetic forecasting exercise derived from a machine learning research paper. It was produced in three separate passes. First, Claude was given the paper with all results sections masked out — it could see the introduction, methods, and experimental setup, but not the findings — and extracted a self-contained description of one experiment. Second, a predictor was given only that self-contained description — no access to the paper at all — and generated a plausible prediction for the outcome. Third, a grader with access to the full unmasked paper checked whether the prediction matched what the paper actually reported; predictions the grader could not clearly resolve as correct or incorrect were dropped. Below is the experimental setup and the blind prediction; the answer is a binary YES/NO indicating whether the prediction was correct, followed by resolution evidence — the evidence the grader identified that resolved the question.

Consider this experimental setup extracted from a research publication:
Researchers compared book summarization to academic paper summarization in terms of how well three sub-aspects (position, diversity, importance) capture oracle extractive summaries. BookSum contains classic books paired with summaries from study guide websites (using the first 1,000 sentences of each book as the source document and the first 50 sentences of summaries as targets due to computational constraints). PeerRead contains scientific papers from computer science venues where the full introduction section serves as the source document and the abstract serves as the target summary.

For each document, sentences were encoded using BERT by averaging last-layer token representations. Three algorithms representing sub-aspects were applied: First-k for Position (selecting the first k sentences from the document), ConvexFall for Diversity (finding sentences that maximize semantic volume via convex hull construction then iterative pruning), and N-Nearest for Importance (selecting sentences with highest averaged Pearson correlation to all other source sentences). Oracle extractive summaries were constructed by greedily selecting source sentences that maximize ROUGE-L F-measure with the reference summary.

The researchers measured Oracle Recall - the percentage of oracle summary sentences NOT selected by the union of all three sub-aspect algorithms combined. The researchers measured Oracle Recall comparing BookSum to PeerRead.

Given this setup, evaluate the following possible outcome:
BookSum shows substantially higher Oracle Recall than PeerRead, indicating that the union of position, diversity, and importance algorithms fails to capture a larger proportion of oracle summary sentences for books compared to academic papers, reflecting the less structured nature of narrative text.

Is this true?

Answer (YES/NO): YES